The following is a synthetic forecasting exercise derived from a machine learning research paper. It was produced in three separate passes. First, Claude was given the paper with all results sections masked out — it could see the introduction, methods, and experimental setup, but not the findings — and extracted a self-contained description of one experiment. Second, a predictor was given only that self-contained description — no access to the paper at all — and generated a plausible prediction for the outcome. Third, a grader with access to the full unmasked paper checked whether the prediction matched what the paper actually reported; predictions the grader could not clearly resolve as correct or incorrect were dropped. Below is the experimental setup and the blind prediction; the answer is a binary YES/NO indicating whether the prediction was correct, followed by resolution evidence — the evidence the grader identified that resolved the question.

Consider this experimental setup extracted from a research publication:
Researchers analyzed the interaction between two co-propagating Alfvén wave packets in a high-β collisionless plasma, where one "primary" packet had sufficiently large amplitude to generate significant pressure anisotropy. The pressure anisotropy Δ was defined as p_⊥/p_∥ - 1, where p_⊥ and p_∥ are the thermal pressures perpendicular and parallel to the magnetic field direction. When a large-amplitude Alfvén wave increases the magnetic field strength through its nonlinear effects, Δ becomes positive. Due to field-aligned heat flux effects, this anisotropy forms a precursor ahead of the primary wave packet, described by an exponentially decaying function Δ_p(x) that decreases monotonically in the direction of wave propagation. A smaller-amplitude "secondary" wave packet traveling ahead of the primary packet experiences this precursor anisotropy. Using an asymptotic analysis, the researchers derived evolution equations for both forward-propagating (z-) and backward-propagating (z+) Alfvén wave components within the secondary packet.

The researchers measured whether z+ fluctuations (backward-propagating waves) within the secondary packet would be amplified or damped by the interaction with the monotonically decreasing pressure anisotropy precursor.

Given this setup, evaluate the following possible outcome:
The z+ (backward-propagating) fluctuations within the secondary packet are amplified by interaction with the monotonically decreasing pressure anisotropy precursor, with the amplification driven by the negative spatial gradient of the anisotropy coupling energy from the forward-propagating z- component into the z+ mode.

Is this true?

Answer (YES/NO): NO